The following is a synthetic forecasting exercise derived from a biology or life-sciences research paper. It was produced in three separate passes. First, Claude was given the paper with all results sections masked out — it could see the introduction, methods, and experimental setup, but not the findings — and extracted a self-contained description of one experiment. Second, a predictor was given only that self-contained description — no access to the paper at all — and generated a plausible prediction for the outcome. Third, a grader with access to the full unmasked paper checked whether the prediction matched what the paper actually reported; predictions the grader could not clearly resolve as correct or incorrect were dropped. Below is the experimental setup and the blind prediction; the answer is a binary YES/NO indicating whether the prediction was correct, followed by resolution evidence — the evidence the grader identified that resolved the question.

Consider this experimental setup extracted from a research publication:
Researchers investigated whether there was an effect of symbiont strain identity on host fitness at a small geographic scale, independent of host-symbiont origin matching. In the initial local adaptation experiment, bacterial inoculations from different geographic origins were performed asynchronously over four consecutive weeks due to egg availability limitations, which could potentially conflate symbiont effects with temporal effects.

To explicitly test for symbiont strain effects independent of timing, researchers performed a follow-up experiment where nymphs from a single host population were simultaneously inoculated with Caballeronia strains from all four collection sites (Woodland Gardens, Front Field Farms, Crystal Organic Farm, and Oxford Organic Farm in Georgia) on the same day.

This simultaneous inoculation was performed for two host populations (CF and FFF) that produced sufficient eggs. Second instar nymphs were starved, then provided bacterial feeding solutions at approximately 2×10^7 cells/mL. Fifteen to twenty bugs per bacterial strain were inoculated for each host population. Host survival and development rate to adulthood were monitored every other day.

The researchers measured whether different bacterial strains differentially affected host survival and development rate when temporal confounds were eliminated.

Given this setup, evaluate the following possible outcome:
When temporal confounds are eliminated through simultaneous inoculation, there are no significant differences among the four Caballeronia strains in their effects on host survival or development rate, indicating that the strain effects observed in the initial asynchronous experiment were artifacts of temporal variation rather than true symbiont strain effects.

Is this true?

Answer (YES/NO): YES